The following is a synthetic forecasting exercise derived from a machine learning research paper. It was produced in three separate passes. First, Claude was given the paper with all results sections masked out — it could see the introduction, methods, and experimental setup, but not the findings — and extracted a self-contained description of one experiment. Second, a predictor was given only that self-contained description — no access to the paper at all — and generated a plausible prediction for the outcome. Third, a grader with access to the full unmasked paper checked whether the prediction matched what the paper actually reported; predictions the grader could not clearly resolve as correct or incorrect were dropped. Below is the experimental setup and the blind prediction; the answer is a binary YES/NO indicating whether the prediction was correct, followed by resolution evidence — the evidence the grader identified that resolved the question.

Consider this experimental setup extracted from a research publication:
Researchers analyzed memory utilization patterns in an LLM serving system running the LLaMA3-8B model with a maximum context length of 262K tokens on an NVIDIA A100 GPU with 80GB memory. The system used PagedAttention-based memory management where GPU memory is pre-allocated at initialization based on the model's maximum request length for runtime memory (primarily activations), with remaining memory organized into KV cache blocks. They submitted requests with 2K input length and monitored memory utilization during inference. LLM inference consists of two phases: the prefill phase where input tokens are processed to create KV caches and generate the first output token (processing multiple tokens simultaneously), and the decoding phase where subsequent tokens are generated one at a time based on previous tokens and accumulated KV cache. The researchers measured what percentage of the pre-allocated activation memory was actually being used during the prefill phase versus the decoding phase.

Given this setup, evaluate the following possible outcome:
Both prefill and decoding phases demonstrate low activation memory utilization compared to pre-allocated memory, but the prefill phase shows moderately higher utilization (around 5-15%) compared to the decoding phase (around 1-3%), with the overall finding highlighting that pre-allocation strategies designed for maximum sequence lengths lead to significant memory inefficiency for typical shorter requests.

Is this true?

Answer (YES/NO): NO